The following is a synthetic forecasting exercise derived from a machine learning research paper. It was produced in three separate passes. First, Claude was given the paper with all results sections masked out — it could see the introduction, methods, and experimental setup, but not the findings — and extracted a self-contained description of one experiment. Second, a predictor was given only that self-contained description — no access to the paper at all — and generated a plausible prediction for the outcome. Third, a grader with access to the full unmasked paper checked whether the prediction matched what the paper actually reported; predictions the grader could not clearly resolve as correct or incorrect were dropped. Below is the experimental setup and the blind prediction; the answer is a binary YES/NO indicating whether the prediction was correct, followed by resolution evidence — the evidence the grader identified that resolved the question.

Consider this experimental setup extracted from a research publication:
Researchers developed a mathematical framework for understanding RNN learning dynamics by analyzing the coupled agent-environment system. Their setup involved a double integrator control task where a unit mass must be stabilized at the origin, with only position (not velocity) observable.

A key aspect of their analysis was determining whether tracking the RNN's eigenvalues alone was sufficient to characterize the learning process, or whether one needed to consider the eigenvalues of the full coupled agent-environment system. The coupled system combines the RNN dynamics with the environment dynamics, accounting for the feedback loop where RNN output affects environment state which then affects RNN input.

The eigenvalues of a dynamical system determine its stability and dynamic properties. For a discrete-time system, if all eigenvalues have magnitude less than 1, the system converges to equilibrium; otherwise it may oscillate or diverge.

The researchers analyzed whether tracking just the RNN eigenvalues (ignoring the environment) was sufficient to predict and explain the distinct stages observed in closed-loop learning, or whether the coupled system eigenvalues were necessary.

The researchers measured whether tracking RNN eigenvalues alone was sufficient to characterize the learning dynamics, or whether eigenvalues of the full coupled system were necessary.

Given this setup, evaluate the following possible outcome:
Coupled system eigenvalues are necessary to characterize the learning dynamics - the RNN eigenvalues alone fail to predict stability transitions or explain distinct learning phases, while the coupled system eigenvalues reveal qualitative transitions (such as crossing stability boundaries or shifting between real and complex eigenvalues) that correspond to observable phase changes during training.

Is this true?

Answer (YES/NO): YES